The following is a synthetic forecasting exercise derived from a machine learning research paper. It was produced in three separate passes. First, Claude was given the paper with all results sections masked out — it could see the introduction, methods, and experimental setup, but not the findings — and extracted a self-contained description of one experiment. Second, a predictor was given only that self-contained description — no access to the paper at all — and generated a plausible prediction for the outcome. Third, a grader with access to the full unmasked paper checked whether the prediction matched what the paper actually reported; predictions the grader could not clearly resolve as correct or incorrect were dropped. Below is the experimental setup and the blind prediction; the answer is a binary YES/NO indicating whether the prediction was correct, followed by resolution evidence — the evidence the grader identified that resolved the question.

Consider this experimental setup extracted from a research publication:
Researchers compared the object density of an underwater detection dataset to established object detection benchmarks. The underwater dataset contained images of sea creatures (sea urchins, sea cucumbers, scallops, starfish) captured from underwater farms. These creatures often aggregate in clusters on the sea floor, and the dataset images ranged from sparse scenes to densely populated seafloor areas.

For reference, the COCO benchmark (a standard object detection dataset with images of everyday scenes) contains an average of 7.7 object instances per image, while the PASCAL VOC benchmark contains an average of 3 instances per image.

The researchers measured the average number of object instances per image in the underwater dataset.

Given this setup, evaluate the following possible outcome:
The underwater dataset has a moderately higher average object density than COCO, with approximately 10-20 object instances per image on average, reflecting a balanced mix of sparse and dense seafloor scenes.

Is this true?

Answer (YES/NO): NO